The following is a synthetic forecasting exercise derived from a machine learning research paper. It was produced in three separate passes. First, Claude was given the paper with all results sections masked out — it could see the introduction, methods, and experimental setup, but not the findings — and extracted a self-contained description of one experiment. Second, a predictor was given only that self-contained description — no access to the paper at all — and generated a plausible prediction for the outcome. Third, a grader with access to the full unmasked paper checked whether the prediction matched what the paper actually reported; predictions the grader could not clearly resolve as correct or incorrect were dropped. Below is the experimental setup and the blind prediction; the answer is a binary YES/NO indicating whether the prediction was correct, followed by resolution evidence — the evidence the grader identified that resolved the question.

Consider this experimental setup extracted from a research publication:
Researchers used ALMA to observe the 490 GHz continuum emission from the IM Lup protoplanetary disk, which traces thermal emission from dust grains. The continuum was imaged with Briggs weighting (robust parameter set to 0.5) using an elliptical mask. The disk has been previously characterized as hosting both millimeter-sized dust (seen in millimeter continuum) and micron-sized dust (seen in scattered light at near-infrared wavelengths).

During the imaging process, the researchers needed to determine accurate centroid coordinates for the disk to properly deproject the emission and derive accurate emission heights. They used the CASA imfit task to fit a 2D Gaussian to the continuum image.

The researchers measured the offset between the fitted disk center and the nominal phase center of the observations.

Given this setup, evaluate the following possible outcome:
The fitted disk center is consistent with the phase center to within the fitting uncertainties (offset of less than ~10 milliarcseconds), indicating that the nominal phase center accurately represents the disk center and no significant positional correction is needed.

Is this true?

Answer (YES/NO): NO